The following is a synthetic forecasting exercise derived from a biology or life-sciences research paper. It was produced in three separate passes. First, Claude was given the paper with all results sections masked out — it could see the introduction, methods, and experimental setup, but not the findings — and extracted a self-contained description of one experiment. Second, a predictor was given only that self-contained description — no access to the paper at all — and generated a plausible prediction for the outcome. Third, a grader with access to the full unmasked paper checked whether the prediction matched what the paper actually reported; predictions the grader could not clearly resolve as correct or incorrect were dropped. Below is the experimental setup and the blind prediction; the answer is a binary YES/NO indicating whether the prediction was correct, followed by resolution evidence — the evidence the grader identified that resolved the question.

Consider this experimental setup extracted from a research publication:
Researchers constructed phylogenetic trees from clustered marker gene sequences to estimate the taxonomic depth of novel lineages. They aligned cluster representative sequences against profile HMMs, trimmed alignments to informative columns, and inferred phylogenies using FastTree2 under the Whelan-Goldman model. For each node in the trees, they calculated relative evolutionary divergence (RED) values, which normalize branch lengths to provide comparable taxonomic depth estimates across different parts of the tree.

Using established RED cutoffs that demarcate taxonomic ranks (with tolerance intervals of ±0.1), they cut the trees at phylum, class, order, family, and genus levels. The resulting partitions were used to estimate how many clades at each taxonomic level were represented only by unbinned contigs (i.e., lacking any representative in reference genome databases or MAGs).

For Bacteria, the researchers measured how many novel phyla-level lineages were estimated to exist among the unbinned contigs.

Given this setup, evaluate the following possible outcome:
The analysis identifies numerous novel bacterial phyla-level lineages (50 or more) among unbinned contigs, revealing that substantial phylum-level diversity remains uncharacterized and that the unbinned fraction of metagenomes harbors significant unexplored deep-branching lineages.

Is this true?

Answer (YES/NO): YES